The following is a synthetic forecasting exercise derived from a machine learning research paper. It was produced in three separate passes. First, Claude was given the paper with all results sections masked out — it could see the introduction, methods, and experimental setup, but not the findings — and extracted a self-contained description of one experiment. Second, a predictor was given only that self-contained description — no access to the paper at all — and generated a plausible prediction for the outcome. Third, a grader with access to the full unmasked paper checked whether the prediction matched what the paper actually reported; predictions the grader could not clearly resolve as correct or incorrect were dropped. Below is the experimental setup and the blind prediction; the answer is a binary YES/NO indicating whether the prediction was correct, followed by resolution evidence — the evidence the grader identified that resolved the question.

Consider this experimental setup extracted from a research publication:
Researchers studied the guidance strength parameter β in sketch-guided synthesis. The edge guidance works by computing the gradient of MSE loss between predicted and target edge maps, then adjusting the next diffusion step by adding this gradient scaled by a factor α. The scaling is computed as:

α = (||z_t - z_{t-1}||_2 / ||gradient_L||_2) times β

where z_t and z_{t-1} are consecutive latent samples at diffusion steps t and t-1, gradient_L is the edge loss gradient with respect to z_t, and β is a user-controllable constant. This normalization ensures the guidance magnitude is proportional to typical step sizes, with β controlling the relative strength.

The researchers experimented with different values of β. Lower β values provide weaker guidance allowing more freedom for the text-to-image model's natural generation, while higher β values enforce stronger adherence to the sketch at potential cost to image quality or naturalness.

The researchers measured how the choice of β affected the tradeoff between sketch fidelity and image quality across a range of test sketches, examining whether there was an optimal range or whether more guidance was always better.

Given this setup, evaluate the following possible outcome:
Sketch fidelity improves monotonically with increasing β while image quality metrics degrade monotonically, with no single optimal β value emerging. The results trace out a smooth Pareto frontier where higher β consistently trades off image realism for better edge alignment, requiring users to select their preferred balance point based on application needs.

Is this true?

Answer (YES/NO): YES